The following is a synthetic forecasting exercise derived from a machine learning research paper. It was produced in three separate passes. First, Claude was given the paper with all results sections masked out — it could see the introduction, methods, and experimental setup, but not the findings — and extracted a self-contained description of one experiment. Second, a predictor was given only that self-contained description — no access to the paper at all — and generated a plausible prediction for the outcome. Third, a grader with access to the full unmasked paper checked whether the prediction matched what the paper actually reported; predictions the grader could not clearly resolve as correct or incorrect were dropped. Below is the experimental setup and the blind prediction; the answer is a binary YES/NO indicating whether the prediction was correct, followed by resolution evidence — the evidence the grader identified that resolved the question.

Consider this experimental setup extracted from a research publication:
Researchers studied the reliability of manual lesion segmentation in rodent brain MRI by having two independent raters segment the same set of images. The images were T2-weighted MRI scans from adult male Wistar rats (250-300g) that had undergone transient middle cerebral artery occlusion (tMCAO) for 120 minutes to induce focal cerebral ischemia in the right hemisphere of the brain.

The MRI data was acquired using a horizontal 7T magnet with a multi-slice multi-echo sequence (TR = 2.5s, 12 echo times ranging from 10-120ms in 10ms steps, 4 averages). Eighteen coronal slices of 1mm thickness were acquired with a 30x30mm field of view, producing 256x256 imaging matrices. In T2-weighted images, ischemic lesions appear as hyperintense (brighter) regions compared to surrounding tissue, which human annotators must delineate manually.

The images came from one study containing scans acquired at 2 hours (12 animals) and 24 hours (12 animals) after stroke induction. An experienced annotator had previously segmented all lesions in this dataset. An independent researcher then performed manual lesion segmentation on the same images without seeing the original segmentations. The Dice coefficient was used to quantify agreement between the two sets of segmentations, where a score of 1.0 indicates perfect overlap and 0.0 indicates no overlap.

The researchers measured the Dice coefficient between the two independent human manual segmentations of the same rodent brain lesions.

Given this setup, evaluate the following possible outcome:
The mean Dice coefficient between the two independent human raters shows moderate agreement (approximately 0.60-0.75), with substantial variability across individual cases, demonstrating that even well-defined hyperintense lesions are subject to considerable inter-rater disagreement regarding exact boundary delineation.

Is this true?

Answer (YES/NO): YES